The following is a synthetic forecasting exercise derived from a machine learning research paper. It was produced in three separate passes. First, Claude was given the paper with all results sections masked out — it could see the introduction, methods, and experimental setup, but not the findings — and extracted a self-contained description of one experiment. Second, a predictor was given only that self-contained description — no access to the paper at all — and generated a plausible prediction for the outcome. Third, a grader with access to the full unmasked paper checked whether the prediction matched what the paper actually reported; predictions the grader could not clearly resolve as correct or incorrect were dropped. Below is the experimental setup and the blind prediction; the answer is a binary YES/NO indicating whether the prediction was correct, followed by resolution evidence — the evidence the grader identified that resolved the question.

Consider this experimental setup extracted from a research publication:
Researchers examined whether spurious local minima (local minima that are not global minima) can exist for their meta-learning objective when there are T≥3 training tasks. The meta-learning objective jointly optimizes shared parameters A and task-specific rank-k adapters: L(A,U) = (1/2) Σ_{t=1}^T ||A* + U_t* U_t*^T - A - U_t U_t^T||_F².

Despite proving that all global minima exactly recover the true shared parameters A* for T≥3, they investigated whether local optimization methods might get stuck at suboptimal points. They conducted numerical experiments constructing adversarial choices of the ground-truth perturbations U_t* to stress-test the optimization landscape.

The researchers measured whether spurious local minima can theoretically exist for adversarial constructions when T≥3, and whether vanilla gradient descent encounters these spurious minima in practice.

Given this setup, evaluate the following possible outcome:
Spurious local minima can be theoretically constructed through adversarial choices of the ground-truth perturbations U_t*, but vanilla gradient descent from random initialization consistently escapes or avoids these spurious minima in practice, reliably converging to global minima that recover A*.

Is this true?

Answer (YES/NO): YES